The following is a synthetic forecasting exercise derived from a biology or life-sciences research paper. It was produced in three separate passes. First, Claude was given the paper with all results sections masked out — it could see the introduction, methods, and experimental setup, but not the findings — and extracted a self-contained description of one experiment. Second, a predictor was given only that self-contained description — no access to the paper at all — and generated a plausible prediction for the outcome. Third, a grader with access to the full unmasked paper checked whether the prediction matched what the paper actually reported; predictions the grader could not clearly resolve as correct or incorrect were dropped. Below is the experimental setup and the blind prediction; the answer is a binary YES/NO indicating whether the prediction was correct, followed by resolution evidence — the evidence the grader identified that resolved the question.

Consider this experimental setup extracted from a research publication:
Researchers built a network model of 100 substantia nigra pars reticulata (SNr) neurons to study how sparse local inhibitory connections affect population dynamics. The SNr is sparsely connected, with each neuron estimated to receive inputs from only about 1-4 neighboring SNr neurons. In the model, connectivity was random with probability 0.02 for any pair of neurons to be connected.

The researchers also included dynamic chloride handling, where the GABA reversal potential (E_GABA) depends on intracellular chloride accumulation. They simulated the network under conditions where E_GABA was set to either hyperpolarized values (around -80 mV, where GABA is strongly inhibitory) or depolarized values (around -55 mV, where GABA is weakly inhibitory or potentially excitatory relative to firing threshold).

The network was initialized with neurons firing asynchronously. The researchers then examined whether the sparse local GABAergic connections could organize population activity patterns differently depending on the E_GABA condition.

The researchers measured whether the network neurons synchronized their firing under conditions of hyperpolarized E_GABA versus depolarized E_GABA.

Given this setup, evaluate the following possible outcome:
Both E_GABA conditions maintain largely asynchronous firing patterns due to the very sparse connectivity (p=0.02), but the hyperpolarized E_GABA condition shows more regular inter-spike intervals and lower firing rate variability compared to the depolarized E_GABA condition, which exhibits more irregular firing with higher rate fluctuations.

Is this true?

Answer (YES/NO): NO